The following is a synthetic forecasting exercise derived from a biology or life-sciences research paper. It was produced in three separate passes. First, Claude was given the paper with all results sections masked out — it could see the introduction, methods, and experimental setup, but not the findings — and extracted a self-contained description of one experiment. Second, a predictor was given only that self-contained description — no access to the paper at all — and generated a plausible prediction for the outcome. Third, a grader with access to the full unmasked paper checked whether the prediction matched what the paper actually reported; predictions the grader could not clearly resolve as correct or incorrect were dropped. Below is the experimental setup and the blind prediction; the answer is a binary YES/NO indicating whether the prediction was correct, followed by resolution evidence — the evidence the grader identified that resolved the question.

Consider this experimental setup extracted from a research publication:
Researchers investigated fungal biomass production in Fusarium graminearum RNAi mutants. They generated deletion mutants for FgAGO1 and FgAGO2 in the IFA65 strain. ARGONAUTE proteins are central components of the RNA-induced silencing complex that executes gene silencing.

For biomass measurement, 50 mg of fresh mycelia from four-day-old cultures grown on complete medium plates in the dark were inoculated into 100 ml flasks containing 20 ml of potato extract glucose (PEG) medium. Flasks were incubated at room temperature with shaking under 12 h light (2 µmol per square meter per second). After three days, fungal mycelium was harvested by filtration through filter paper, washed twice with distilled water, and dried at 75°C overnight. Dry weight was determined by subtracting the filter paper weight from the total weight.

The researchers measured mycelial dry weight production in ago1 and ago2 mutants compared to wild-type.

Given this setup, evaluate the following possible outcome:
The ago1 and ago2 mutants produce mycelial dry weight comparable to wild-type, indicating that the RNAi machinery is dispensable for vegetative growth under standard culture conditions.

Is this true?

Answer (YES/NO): YES